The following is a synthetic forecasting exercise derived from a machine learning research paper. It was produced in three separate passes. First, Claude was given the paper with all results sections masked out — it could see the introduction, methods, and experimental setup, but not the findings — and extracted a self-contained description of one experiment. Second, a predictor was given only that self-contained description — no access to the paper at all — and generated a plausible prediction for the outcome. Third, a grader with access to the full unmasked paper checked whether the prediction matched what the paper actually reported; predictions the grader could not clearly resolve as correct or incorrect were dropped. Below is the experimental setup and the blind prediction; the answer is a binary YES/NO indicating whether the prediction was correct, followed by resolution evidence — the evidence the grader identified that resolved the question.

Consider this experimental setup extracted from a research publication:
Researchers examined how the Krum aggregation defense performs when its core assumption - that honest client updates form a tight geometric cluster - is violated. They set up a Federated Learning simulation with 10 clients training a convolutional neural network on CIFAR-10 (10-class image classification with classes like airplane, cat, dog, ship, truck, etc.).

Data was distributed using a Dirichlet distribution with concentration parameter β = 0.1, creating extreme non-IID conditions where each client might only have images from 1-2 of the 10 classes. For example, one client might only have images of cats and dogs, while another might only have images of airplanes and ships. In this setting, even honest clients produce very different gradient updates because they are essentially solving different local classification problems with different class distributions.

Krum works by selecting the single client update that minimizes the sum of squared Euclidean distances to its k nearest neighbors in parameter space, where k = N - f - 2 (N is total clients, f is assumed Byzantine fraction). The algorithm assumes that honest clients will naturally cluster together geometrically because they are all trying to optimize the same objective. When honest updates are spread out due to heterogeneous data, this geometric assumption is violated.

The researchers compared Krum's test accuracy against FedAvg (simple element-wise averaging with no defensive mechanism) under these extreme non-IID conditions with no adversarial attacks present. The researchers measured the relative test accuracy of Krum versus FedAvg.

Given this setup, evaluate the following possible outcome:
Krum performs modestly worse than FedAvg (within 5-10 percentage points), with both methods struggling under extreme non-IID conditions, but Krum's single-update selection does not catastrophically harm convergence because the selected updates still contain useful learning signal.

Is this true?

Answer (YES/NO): NO